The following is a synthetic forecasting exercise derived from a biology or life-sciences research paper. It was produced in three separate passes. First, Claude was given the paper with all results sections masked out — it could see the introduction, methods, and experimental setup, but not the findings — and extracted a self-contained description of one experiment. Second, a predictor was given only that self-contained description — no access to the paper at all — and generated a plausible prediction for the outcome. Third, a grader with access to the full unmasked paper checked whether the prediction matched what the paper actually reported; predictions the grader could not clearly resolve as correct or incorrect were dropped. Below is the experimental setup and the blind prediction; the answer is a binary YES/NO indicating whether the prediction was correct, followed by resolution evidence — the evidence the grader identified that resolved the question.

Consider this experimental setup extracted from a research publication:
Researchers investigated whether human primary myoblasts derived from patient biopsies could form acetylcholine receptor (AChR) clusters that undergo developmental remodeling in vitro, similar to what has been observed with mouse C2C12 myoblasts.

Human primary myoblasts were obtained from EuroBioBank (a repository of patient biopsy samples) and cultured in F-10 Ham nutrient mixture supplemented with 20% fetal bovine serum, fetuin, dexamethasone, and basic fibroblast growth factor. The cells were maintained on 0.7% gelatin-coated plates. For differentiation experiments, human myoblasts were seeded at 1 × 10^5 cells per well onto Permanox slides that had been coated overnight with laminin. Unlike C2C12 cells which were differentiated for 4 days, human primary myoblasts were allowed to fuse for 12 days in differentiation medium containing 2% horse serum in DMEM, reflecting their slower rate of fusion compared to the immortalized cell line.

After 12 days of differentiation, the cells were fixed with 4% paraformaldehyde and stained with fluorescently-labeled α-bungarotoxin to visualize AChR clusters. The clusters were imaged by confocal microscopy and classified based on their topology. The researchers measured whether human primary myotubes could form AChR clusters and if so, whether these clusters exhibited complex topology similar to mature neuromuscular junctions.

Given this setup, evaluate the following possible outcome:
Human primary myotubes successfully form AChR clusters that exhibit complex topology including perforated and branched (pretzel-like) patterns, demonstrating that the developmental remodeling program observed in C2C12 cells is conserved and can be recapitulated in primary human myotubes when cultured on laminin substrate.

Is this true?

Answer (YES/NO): NO